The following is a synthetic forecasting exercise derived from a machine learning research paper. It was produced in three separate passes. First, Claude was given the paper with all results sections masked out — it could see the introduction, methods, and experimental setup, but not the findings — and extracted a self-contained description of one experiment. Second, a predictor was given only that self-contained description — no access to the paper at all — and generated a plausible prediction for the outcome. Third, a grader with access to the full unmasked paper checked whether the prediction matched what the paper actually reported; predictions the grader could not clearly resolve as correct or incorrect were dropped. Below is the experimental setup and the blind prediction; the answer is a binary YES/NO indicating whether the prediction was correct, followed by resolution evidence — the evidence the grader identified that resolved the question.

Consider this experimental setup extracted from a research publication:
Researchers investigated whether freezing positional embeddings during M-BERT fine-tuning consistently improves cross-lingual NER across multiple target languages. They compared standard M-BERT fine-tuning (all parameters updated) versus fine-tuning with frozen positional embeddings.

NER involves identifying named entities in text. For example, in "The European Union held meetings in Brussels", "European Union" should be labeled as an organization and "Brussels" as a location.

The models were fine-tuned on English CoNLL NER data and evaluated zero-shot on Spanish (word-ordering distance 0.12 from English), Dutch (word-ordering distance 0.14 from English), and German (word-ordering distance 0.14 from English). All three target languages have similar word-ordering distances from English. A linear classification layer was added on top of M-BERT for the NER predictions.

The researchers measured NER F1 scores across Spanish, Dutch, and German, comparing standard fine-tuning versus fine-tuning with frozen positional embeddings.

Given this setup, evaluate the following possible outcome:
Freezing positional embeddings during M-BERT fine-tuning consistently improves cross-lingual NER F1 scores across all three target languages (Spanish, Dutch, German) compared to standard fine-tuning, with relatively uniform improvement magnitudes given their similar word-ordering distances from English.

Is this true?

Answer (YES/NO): NO